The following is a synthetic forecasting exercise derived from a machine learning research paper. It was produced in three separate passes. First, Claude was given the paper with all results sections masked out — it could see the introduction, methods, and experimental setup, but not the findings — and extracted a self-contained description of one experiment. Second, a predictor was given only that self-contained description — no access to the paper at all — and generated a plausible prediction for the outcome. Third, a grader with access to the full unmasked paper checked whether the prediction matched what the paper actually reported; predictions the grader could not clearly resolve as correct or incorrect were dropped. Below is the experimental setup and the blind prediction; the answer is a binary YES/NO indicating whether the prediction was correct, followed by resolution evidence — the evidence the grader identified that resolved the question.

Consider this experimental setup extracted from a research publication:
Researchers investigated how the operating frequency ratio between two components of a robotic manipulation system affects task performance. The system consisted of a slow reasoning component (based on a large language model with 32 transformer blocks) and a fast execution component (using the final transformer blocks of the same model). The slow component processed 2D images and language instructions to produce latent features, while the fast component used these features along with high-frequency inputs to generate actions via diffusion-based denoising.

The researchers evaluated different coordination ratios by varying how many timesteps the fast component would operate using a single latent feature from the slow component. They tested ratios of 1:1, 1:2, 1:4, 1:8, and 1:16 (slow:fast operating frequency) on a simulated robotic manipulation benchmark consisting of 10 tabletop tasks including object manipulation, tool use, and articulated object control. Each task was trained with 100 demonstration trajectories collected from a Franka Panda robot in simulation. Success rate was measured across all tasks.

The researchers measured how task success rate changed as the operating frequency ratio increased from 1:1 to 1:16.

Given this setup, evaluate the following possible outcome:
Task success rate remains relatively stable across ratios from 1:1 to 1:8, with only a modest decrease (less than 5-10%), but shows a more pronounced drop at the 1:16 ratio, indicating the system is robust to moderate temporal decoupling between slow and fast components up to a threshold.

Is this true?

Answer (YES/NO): NO